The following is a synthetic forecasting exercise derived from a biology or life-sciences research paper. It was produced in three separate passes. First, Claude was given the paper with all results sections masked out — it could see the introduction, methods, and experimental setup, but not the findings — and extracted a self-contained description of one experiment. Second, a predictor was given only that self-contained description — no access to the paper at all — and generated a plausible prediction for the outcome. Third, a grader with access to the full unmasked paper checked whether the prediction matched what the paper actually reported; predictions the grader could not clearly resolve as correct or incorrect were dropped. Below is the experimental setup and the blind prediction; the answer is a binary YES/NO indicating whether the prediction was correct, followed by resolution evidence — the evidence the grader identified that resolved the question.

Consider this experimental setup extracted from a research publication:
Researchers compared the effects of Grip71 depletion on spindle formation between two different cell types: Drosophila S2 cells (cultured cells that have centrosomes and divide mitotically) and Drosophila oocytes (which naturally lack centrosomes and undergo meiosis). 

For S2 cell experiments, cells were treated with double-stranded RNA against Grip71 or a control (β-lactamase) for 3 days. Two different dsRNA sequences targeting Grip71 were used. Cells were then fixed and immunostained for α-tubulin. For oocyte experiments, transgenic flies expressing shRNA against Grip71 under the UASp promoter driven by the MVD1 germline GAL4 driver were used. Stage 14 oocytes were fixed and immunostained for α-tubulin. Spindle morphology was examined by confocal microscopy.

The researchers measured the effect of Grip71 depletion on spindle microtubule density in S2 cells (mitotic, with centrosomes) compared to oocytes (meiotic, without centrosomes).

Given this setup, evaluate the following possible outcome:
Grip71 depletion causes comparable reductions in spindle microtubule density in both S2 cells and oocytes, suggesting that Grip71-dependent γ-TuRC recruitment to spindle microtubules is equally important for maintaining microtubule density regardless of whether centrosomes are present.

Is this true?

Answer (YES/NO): YES